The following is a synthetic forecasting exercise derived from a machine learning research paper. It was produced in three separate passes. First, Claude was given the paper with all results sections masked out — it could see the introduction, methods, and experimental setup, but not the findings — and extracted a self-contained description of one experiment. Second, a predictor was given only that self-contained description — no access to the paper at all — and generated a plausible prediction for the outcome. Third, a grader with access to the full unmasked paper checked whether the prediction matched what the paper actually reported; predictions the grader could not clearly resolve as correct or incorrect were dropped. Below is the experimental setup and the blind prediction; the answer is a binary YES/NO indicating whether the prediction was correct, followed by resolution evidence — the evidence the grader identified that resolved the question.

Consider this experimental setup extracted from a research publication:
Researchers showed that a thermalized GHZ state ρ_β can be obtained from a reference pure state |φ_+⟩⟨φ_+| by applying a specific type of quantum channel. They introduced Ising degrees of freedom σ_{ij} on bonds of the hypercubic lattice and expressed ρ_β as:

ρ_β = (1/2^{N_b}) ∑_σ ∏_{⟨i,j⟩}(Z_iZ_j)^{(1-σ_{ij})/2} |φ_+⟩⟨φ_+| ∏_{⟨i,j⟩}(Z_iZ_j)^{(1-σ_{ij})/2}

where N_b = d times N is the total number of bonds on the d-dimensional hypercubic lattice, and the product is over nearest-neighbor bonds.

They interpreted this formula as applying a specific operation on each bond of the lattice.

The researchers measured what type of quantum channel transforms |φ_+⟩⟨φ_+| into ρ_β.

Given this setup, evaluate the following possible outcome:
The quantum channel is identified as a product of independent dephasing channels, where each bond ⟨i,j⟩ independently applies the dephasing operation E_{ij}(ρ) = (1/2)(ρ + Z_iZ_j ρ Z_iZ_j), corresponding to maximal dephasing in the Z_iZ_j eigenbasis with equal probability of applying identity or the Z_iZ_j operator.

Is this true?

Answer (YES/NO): YES